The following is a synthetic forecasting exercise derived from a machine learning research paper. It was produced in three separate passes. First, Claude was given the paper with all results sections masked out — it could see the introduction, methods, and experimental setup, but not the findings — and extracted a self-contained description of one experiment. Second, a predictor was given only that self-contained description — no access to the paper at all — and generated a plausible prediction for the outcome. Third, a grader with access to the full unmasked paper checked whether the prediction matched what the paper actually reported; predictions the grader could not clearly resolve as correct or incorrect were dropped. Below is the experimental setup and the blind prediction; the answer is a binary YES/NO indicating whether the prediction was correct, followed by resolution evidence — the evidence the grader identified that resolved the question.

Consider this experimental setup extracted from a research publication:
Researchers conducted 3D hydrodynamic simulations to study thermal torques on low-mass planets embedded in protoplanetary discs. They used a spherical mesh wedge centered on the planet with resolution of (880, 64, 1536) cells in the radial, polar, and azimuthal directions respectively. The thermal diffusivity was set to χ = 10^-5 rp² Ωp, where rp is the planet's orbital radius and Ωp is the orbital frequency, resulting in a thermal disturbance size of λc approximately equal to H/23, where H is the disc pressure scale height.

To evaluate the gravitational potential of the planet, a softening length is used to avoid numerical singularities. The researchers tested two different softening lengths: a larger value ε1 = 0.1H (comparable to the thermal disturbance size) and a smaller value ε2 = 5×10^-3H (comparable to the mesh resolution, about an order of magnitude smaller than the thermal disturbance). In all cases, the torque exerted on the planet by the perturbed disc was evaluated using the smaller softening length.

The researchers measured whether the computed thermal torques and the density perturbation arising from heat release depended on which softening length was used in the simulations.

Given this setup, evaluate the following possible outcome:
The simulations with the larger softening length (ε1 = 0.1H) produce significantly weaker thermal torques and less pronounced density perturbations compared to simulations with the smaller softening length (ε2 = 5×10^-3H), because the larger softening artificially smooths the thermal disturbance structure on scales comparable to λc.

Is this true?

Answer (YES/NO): NO